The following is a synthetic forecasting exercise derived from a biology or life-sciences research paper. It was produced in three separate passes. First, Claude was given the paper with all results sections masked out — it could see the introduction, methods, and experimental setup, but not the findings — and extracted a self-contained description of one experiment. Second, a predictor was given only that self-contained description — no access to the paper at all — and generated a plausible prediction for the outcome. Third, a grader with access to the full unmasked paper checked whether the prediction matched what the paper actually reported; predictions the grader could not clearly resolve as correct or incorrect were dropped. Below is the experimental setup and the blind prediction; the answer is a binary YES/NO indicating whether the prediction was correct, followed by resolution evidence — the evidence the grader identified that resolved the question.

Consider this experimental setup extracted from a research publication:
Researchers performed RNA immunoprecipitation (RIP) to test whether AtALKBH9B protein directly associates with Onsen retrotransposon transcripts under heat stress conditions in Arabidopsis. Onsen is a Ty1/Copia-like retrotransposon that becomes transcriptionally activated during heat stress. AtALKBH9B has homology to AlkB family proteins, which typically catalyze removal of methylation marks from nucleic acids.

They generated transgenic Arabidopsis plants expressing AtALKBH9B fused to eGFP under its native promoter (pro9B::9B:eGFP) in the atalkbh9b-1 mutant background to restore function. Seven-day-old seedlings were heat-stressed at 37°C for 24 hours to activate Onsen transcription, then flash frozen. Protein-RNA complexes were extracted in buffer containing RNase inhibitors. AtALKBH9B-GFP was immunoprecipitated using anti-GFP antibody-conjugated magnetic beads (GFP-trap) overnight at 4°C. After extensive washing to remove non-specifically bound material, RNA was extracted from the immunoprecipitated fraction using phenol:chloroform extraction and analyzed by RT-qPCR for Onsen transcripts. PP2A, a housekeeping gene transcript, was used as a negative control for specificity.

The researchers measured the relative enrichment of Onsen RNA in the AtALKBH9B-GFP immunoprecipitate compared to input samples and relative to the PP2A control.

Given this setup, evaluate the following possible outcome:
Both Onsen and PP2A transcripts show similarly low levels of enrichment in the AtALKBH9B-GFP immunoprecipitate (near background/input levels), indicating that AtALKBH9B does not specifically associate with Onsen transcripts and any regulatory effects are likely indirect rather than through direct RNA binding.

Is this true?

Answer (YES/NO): NO